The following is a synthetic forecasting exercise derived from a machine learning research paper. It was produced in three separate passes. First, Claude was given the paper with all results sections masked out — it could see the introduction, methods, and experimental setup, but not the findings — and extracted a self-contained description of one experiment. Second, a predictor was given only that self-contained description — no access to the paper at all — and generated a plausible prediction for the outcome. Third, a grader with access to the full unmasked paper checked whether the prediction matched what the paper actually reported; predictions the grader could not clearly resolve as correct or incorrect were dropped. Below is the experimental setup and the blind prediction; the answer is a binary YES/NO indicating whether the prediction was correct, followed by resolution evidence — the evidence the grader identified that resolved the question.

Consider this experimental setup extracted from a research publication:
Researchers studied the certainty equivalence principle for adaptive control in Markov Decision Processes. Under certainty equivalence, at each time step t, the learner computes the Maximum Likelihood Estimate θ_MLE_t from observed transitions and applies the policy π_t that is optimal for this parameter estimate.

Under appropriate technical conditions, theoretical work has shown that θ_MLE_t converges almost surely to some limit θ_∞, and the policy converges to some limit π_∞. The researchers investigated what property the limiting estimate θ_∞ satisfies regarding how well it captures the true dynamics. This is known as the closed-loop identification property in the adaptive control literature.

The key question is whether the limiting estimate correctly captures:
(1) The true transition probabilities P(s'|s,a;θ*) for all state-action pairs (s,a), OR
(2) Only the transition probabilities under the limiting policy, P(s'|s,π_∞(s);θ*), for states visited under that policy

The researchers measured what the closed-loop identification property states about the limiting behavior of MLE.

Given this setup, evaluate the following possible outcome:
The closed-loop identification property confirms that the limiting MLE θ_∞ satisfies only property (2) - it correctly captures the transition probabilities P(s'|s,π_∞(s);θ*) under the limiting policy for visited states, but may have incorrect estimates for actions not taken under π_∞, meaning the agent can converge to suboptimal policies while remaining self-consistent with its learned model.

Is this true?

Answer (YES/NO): YES